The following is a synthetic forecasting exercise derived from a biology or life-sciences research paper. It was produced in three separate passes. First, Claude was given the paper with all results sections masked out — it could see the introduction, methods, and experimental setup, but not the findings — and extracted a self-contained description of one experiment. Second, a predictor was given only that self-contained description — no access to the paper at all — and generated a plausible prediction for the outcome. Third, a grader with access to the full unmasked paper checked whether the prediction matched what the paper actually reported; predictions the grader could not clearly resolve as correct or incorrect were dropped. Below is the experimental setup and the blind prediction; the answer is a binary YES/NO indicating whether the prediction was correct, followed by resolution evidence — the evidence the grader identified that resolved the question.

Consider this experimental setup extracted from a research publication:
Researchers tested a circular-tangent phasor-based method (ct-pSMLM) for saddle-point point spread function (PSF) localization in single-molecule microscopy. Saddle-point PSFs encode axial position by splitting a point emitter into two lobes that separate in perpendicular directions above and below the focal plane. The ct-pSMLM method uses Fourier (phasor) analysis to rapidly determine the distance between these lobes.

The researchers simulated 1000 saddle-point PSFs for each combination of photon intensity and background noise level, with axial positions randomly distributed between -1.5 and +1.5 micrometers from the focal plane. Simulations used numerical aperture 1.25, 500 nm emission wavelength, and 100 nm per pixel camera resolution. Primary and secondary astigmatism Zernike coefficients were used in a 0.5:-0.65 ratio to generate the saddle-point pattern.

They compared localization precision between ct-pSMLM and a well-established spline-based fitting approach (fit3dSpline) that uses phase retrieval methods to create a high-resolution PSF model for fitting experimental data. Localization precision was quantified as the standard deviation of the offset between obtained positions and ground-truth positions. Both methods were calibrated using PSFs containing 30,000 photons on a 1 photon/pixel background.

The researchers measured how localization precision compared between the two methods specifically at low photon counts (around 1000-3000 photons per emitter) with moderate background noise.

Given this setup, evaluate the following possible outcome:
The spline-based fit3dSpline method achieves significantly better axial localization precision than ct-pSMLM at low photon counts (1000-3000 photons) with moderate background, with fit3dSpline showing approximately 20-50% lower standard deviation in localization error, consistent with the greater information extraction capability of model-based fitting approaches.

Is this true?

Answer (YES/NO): NO